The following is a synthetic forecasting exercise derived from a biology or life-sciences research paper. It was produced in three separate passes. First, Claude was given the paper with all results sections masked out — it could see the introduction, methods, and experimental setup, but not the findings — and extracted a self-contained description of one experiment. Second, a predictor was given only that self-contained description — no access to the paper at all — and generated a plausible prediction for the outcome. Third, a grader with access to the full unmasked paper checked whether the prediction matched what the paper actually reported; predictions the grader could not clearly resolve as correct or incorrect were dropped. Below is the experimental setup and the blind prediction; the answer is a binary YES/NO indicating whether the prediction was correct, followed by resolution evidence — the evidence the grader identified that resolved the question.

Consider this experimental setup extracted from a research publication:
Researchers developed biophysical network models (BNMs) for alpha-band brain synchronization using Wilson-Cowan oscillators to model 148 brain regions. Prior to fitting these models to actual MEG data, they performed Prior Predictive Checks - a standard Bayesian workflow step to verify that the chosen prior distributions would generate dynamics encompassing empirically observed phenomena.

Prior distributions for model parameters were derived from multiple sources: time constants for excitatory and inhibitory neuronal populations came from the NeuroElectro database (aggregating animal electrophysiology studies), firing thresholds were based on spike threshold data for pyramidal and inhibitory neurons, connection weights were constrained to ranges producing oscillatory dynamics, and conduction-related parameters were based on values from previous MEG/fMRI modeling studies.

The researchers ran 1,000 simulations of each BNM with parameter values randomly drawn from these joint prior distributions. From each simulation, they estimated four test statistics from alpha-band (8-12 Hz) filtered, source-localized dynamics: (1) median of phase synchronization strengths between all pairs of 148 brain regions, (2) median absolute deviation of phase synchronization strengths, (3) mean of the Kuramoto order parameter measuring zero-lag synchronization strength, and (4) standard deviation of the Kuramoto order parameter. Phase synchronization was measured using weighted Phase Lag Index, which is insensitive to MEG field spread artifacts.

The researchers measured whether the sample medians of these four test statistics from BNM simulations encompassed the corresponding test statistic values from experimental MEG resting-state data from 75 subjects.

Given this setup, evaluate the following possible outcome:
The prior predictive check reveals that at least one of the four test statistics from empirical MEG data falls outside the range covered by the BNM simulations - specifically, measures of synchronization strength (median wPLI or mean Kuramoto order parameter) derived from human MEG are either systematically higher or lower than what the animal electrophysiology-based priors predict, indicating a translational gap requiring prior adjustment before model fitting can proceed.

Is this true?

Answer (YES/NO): NO